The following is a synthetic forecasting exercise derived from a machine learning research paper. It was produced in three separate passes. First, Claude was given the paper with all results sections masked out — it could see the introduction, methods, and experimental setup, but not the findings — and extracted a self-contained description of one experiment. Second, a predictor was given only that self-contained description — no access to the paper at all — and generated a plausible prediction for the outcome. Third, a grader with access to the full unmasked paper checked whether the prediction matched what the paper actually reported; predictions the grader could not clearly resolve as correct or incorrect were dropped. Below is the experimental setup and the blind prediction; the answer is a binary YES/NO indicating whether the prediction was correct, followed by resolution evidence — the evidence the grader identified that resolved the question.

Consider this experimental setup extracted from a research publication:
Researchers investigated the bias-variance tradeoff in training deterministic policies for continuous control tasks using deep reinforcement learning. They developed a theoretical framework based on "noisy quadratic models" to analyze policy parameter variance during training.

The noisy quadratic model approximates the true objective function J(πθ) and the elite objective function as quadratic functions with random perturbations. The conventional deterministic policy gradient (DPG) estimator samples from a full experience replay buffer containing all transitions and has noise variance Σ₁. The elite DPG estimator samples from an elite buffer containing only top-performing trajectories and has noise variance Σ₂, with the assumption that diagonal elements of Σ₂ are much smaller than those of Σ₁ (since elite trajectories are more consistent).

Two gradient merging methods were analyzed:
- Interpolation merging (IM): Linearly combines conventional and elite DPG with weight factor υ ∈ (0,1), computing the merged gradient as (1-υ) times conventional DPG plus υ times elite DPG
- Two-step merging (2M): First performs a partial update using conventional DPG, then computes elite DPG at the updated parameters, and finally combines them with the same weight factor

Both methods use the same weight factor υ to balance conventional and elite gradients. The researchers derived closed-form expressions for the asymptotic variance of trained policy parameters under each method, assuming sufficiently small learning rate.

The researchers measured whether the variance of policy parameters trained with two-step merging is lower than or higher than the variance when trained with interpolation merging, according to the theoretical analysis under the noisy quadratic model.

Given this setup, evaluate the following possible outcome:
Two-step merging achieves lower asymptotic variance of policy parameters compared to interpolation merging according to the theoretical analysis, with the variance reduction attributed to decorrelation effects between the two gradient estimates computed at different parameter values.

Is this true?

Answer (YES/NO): NO